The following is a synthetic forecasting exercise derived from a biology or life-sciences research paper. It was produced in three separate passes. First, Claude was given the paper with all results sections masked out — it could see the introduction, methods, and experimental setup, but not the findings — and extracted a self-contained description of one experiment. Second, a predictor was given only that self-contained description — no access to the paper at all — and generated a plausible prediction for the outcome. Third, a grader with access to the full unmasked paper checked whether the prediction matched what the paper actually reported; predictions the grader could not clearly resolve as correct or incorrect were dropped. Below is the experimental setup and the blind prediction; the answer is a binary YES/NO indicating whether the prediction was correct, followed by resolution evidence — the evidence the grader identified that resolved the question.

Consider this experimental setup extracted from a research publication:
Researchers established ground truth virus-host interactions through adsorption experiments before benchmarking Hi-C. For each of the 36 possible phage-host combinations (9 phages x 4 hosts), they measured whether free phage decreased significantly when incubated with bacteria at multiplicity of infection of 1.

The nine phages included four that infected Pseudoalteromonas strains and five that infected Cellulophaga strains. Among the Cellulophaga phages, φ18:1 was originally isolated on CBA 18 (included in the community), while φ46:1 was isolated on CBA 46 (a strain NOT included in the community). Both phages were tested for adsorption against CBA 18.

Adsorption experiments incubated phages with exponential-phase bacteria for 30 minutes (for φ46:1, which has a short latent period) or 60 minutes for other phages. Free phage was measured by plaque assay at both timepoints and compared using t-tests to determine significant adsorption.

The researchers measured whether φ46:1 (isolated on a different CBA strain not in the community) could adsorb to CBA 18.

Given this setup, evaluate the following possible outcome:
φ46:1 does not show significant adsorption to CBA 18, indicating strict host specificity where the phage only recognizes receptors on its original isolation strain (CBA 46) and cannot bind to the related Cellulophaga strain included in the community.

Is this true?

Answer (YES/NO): NO